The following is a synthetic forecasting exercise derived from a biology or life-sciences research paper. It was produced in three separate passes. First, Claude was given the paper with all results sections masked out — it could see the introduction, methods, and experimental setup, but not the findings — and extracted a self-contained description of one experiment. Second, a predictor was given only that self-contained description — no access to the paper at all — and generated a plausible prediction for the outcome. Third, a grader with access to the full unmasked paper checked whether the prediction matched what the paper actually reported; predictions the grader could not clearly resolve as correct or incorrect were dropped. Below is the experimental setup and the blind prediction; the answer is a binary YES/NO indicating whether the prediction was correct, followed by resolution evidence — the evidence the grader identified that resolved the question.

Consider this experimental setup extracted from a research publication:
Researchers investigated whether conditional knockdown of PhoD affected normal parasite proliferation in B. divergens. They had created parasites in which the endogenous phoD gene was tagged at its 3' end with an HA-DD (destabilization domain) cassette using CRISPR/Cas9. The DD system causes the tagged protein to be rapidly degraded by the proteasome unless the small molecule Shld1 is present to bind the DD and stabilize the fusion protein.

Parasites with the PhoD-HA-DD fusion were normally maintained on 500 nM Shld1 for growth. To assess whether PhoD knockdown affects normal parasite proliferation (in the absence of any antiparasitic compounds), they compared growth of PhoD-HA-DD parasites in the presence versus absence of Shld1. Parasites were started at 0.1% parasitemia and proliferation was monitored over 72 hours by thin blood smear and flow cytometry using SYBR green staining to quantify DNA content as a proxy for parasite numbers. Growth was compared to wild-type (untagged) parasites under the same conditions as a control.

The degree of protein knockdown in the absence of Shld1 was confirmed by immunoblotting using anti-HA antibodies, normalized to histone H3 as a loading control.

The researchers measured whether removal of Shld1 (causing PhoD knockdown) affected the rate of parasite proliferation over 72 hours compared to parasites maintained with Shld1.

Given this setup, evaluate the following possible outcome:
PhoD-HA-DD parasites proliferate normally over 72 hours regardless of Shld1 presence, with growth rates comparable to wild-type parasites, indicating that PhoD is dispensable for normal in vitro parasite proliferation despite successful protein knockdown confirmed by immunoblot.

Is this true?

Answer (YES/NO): YES